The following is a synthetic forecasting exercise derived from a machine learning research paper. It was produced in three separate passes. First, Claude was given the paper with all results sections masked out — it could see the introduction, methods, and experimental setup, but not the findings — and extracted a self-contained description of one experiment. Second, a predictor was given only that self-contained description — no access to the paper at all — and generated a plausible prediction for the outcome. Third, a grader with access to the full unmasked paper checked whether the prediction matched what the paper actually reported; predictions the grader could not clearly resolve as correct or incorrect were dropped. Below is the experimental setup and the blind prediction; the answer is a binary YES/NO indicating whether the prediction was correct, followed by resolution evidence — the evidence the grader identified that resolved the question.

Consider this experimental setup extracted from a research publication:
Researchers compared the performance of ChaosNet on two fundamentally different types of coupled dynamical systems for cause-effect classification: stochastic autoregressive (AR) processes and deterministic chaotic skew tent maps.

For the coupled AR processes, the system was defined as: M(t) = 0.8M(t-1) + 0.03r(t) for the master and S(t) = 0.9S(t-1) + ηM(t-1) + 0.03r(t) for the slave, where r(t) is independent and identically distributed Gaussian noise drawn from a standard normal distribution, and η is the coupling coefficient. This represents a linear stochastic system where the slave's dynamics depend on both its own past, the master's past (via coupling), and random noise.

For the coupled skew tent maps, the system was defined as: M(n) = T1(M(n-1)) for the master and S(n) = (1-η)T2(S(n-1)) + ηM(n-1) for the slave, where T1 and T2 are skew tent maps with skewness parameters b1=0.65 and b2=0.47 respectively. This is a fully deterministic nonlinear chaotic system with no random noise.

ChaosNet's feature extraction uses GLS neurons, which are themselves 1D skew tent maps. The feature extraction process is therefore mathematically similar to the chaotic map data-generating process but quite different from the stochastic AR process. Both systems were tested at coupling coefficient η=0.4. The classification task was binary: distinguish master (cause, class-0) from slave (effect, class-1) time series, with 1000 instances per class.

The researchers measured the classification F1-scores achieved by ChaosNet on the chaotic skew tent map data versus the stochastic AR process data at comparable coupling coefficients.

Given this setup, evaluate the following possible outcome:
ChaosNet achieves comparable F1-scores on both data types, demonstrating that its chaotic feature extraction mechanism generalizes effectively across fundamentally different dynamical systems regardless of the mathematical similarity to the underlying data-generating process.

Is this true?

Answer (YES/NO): NO